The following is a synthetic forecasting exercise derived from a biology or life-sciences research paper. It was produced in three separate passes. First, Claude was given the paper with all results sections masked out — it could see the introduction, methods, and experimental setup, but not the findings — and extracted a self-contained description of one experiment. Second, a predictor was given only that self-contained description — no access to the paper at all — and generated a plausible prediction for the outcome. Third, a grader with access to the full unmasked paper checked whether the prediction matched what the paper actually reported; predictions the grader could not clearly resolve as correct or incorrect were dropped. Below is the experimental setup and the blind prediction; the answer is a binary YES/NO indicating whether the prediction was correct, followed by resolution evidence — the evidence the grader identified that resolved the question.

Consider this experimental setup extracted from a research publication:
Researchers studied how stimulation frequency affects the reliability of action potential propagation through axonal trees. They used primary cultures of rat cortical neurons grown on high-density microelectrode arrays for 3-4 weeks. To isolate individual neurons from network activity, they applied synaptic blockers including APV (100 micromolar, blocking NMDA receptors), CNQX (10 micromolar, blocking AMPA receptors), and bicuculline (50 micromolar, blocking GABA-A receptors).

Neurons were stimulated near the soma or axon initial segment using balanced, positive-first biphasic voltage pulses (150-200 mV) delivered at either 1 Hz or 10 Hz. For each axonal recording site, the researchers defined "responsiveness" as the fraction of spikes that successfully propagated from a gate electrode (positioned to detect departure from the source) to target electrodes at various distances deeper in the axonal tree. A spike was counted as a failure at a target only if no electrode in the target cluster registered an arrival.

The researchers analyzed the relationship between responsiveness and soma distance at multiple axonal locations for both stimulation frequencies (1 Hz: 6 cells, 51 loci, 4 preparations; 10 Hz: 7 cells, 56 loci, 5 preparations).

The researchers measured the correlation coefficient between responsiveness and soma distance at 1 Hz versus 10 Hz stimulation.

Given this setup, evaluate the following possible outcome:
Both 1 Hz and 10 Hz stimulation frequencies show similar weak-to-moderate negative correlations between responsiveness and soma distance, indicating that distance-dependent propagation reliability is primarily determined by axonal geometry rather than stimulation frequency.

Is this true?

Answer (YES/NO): NO